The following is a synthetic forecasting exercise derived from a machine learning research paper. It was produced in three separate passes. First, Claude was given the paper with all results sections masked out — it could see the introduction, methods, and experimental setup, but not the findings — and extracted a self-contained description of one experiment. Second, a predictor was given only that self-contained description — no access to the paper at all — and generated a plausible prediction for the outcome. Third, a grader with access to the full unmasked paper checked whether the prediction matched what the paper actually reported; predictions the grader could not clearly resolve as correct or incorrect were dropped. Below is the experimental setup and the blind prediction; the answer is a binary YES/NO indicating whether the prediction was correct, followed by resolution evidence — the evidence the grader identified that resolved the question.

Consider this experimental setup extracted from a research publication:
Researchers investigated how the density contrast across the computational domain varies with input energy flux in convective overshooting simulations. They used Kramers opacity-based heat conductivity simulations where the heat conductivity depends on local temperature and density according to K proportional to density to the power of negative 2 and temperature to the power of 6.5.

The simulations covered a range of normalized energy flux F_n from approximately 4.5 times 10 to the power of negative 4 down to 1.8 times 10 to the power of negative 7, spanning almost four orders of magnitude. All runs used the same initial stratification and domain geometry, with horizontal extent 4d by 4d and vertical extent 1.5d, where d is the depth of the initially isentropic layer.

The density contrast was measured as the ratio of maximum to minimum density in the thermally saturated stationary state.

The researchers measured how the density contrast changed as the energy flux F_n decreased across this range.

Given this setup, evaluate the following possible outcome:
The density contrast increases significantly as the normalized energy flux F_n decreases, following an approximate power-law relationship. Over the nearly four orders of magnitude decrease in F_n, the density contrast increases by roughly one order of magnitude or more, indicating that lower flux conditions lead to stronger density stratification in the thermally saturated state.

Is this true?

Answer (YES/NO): NO